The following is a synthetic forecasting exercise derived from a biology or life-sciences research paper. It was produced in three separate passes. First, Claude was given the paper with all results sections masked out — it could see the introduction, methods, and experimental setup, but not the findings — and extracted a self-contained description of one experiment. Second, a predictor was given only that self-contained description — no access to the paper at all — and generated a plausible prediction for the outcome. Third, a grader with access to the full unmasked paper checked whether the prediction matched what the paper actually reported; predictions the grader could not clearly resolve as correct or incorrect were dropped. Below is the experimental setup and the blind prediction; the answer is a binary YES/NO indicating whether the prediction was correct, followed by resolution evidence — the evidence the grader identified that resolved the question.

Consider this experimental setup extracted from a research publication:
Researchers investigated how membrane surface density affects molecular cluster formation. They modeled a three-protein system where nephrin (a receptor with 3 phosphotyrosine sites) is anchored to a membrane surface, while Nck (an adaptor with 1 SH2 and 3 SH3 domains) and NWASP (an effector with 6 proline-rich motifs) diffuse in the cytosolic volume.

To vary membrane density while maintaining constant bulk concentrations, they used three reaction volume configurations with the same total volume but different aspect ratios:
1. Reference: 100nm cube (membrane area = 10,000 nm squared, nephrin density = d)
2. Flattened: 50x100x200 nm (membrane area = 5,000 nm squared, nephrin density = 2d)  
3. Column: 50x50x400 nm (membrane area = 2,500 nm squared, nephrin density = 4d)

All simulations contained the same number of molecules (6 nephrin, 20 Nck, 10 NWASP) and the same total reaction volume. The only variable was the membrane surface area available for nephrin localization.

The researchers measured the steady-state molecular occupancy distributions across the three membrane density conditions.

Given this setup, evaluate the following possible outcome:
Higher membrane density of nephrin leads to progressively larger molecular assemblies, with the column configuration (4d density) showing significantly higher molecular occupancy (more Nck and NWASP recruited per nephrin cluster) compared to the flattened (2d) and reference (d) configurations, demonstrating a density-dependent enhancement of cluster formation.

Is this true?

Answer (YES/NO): YES